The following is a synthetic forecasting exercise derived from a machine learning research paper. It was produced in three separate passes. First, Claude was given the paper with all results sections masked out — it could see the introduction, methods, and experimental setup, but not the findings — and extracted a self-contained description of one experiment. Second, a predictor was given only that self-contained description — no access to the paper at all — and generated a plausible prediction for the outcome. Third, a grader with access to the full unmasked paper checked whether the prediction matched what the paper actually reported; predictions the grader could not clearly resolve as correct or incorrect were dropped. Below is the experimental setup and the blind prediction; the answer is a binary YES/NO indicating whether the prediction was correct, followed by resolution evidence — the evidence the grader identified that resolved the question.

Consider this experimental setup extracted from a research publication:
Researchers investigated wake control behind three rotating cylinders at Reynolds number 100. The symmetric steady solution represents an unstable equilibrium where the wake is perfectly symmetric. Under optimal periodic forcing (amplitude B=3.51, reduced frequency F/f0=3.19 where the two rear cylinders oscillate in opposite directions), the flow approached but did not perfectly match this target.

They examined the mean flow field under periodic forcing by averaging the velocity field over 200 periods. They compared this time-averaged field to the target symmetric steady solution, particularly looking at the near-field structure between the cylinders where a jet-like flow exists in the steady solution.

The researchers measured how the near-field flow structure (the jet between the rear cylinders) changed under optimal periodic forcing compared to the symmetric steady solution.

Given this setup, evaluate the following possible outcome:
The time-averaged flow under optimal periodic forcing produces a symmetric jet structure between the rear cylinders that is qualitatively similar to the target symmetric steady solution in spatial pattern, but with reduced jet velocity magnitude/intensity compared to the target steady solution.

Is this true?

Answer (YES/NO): NO